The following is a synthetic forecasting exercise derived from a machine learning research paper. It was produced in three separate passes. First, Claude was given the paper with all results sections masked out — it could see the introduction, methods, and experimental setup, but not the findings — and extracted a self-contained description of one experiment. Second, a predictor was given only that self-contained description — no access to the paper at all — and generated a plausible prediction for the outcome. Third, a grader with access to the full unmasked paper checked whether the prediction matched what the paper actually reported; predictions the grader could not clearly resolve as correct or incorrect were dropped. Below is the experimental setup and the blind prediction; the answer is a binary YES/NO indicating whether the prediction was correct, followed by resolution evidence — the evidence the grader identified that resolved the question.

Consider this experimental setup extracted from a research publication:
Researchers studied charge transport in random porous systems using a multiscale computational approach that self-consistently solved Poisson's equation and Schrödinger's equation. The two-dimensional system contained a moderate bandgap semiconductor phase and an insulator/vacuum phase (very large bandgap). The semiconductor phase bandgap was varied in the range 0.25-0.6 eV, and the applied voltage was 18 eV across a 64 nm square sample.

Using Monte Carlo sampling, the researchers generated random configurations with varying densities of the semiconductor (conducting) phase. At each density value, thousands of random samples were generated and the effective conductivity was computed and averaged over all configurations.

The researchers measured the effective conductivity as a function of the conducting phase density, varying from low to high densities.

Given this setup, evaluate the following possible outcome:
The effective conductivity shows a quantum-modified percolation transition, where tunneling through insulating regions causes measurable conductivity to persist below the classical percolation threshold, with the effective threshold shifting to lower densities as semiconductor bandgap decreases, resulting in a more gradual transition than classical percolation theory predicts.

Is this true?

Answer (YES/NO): NO